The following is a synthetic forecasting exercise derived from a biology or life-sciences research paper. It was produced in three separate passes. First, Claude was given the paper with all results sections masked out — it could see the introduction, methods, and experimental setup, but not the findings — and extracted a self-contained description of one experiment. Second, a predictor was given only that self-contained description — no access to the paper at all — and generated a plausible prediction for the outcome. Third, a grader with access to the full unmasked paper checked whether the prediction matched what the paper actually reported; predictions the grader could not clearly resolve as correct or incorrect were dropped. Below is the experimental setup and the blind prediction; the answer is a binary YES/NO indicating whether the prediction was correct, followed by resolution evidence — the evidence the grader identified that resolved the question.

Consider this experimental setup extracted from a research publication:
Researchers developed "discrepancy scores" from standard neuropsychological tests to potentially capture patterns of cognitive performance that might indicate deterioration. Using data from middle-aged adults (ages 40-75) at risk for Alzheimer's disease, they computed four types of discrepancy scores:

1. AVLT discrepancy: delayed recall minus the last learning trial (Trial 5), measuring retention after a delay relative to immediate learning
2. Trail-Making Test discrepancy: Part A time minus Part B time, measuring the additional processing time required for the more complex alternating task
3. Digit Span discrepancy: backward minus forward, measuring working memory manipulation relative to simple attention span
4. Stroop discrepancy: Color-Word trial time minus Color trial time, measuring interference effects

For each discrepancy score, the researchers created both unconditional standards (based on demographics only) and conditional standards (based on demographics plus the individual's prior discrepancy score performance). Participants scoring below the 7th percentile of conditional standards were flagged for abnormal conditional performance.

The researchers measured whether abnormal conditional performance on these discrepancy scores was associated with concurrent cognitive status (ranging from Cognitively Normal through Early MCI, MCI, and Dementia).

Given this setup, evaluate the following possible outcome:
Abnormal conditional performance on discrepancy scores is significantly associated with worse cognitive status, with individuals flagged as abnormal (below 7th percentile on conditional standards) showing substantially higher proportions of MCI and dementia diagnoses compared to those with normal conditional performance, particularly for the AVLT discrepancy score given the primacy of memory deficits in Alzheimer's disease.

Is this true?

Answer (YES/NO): NO